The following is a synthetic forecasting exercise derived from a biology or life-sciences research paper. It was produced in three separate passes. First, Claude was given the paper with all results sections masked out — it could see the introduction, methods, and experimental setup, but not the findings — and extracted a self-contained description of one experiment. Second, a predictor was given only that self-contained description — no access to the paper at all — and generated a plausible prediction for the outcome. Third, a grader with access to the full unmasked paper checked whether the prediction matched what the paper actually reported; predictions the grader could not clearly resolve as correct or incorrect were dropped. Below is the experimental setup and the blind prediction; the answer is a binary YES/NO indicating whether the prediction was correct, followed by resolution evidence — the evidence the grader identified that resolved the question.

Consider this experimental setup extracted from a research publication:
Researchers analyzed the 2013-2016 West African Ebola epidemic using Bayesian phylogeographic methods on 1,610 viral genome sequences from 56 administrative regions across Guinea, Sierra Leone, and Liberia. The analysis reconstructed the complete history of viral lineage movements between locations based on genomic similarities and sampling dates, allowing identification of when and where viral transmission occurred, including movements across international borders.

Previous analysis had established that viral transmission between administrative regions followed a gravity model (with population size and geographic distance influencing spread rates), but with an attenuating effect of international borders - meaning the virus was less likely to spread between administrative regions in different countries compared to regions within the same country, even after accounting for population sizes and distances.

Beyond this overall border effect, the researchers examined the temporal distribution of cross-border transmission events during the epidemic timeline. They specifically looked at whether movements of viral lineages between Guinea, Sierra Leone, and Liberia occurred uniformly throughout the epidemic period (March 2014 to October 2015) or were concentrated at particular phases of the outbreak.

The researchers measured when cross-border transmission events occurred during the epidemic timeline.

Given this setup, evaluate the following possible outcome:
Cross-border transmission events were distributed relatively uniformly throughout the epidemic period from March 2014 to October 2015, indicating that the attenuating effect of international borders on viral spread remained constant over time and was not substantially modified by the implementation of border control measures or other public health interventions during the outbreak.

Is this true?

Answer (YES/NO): NO